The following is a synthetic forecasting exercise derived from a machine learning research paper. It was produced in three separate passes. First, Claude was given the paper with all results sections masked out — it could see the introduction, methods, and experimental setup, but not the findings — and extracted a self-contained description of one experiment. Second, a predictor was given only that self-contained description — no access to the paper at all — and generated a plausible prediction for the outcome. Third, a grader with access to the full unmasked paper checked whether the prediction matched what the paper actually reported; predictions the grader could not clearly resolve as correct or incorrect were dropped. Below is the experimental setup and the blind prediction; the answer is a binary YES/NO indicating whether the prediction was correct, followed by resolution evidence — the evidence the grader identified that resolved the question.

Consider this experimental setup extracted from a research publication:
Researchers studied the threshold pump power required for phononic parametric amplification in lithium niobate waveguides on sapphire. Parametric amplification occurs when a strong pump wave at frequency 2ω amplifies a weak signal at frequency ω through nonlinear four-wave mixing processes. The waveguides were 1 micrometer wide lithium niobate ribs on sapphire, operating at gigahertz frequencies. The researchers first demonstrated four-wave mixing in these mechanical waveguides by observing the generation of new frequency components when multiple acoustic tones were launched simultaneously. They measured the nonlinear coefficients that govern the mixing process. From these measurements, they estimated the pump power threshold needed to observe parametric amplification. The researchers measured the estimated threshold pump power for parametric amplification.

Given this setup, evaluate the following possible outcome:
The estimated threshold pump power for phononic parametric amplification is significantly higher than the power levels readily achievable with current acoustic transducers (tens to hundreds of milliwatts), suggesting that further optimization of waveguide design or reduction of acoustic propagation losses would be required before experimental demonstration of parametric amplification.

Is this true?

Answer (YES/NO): NO